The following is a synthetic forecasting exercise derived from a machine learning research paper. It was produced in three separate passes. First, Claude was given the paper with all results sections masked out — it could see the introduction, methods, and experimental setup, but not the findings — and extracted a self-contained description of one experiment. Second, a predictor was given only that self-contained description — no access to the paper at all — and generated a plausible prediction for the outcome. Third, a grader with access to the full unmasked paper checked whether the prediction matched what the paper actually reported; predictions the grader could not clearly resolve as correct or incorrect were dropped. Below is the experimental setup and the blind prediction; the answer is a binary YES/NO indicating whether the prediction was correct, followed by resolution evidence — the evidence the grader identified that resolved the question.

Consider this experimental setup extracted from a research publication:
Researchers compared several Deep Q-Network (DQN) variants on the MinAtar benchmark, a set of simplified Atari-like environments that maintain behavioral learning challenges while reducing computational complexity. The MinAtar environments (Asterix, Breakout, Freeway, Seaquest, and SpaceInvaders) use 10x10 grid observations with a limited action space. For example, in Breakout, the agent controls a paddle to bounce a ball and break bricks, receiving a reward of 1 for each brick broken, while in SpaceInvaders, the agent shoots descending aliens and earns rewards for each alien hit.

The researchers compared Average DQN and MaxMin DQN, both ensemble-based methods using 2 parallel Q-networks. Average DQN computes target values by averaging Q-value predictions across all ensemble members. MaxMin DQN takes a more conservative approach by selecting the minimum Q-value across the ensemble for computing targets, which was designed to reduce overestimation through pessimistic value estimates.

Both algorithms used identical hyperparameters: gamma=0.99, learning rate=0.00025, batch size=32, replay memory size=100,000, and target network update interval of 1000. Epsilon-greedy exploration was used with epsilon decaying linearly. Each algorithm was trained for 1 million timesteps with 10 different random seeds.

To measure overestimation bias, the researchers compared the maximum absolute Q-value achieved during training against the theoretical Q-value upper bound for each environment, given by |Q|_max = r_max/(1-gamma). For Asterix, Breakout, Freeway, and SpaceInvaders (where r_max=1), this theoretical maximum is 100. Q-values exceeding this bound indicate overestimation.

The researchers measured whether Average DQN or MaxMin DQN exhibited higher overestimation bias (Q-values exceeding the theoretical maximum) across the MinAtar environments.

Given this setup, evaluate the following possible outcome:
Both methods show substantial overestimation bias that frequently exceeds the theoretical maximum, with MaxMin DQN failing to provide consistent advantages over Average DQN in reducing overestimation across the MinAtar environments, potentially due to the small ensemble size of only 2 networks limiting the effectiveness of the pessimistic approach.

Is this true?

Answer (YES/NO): NO